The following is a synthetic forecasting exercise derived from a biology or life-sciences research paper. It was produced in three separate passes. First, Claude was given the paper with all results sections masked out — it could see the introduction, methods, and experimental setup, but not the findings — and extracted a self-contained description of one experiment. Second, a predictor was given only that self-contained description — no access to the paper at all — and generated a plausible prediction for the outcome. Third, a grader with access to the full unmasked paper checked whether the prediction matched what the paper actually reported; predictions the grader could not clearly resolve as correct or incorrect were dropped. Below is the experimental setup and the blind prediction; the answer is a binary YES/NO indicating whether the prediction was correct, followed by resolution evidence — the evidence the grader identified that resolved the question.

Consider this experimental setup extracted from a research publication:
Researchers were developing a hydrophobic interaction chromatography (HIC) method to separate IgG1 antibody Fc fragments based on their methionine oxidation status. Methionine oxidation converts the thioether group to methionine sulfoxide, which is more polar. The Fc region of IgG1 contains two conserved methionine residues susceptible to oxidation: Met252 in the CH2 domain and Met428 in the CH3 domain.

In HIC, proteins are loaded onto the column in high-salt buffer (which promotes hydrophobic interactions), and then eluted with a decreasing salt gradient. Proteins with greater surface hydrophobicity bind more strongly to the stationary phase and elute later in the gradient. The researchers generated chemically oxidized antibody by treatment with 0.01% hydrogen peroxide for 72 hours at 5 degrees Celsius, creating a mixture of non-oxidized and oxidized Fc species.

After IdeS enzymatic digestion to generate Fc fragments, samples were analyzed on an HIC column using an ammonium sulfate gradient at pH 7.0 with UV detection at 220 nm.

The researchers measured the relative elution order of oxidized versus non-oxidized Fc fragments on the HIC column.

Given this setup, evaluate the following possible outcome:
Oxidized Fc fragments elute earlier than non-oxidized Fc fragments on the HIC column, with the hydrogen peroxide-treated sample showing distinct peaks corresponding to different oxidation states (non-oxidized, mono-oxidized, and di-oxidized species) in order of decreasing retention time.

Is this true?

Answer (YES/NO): YES